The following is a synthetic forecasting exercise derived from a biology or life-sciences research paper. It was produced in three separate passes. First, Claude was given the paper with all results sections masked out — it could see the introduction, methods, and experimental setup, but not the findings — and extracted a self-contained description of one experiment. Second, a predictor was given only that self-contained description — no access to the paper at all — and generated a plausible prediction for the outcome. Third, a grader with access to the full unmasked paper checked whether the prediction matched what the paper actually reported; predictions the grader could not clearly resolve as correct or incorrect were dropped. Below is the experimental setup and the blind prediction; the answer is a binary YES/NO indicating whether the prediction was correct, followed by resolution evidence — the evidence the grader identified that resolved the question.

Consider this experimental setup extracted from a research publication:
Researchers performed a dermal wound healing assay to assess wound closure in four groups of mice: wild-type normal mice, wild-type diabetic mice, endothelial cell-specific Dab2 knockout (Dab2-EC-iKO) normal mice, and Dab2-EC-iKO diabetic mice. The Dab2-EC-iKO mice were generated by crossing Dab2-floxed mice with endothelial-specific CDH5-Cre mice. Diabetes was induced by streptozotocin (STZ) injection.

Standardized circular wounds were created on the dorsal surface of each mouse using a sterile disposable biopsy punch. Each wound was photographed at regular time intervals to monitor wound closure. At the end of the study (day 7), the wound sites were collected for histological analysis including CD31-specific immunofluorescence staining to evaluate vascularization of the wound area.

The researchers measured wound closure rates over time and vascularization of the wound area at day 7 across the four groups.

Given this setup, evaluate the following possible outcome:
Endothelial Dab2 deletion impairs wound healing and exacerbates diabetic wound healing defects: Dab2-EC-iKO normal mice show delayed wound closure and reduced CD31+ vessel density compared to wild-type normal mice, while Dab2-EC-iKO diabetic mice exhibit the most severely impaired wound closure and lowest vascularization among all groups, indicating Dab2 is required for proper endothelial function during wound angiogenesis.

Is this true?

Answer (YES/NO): YES